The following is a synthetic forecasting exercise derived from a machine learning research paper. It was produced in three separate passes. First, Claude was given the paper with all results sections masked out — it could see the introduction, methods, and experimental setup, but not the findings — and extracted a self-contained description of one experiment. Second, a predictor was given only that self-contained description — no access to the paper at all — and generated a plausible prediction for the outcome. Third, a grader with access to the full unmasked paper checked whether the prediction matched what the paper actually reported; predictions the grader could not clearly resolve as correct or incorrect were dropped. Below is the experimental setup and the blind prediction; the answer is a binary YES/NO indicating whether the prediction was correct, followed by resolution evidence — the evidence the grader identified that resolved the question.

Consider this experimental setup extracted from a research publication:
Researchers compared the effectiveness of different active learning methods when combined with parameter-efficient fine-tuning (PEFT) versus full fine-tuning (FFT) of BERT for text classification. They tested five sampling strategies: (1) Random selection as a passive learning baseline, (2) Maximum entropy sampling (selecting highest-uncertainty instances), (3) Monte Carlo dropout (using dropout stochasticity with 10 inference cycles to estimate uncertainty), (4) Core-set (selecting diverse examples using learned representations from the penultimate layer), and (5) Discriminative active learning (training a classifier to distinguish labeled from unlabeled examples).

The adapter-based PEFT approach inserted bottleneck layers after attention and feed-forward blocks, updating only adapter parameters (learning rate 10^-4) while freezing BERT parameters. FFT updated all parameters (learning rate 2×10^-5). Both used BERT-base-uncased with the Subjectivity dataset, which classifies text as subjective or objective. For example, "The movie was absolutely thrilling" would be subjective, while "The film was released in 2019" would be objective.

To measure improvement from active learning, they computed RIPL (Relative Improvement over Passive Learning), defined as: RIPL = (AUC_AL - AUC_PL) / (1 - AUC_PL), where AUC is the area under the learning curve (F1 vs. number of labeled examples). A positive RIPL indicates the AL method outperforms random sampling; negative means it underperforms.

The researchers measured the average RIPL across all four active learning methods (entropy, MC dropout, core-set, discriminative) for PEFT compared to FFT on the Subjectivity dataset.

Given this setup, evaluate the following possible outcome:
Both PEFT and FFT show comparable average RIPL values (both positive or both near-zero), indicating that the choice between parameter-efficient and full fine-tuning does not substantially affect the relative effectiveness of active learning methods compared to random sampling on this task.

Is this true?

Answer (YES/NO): NO